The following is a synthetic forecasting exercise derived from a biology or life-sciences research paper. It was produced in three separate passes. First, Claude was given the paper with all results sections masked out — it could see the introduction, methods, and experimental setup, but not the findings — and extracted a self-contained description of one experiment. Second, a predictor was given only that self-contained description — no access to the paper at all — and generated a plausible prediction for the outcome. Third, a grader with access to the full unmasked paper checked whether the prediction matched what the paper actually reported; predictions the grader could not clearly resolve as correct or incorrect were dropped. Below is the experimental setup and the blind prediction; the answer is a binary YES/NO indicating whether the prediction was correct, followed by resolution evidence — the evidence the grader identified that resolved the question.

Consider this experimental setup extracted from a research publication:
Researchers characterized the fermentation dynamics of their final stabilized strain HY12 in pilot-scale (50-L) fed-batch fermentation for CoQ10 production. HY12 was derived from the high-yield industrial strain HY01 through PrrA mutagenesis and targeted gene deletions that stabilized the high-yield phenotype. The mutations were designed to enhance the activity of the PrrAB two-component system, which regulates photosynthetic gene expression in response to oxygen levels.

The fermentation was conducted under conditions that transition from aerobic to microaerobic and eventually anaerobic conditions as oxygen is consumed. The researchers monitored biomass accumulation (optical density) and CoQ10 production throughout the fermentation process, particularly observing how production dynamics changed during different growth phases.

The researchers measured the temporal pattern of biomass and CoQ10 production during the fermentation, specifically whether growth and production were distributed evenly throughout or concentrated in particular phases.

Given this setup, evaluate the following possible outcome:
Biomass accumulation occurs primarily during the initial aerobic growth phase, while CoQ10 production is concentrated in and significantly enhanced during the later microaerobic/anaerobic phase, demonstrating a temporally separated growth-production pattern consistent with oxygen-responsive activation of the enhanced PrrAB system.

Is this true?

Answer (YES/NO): NO